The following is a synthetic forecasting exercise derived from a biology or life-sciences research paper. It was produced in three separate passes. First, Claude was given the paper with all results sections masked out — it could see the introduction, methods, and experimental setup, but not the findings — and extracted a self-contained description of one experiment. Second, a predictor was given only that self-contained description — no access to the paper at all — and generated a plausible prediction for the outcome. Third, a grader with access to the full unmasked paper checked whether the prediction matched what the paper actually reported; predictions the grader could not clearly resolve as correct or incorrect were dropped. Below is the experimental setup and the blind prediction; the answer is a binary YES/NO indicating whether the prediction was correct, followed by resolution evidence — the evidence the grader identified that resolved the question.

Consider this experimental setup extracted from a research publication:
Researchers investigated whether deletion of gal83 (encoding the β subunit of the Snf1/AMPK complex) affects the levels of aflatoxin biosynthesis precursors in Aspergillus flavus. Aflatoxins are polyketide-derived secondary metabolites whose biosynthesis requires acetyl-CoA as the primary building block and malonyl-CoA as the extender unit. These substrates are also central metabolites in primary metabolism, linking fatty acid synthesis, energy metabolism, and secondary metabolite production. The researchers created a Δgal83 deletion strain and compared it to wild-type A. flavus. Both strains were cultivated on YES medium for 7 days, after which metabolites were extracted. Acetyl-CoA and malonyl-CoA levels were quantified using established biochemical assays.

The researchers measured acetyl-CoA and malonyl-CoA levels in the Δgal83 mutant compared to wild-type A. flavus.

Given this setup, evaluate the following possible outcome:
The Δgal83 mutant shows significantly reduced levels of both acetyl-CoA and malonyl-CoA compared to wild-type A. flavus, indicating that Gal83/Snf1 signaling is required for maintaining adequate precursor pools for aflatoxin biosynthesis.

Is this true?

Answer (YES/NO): YES